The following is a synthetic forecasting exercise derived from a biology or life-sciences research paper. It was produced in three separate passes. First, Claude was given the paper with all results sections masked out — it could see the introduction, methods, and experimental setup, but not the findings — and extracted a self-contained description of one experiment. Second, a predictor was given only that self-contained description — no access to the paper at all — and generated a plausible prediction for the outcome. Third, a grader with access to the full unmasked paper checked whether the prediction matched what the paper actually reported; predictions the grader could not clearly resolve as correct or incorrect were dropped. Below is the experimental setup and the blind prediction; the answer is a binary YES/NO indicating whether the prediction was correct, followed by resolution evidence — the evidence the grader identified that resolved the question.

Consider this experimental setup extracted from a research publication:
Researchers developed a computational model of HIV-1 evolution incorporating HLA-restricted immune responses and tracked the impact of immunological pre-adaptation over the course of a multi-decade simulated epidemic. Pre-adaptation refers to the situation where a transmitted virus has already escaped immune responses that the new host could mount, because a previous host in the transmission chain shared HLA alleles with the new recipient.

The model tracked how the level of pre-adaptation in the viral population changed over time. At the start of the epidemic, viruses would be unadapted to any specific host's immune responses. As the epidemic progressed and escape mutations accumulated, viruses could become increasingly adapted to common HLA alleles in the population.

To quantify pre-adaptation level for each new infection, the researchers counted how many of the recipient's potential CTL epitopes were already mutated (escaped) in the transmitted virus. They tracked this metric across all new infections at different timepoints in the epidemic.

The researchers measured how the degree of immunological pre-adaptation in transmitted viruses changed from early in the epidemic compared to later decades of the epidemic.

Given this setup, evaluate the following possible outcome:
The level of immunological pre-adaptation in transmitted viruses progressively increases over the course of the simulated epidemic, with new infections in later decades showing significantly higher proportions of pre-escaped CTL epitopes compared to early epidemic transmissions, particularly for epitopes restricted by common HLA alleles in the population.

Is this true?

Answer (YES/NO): YES